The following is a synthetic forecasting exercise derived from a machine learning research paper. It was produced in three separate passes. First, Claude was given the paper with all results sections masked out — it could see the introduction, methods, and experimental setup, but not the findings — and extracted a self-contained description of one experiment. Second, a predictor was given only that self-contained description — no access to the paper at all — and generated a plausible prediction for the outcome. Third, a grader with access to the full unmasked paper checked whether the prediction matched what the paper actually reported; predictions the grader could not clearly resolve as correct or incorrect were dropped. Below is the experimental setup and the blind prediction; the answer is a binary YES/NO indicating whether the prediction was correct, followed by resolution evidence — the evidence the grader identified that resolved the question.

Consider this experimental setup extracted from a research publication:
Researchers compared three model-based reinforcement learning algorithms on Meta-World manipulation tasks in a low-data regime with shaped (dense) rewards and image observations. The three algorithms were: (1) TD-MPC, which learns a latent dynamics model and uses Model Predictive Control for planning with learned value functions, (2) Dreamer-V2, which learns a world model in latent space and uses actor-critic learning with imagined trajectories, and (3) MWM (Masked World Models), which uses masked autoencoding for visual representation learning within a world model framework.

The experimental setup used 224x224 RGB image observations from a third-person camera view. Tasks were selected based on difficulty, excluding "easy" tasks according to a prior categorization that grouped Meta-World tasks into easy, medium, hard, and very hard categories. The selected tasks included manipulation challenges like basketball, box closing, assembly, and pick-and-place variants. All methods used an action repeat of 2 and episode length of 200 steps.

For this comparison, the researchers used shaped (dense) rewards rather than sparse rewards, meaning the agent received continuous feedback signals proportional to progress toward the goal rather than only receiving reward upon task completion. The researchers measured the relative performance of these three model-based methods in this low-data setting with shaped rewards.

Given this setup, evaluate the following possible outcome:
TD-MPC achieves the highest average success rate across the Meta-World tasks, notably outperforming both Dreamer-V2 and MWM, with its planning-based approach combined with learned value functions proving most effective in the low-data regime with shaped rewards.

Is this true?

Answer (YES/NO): NO